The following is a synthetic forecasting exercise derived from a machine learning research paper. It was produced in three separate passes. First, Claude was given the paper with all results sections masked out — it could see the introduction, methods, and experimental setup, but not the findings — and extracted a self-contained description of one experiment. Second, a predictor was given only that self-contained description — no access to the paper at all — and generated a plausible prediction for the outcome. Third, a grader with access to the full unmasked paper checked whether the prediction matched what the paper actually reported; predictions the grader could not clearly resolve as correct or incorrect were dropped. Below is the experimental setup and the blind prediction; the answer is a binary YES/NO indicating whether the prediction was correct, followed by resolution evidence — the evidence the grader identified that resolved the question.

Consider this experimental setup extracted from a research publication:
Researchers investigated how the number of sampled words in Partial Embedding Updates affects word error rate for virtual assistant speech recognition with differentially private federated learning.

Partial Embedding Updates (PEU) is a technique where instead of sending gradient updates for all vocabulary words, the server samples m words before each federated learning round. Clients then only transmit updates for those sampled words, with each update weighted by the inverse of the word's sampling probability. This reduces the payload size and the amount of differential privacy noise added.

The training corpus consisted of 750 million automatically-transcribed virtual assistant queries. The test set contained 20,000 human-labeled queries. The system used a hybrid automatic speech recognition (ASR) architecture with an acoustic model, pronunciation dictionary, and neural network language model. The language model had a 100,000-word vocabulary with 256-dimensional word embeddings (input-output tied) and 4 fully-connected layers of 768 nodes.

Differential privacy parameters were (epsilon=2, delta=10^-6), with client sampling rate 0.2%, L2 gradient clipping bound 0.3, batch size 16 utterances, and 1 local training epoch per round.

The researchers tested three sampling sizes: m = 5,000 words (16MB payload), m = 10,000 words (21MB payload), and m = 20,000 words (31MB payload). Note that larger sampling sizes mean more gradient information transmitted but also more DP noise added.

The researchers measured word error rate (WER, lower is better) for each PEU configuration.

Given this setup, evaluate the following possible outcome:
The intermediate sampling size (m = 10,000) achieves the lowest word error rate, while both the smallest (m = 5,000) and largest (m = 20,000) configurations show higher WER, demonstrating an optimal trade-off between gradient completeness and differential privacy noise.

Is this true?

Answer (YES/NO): NO